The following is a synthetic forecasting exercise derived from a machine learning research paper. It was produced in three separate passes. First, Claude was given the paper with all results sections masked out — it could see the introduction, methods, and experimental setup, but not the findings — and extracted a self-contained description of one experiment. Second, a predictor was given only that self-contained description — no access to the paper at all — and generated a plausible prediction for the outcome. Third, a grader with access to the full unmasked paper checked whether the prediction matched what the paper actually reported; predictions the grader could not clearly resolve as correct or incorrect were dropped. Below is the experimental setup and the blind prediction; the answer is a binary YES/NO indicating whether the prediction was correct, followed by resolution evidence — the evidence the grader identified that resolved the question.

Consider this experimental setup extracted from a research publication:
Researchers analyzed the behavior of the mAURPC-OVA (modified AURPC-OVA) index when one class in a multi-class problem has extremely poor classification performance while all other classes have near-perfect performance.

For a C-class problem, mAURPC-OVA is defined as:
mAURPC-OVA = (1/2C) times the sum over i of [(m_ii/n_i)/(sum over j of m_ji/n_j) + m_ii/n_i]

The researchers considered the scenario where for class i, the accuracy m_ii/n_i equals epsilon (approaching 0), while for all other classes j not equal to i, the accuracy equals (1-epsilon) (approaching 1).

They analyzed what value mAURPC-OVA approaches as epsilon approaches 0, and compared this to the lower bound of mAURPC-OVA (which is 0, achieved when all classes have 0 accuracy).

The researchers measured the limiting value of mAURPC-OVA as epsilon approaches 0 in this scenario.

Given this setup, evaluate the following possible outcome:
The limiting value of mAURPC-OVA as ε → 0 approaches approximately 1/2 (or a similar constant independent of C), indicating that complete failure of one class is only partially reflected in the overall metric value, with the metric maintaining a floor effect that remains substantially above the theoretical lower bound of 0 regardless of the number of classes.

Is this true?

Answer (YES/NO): NO